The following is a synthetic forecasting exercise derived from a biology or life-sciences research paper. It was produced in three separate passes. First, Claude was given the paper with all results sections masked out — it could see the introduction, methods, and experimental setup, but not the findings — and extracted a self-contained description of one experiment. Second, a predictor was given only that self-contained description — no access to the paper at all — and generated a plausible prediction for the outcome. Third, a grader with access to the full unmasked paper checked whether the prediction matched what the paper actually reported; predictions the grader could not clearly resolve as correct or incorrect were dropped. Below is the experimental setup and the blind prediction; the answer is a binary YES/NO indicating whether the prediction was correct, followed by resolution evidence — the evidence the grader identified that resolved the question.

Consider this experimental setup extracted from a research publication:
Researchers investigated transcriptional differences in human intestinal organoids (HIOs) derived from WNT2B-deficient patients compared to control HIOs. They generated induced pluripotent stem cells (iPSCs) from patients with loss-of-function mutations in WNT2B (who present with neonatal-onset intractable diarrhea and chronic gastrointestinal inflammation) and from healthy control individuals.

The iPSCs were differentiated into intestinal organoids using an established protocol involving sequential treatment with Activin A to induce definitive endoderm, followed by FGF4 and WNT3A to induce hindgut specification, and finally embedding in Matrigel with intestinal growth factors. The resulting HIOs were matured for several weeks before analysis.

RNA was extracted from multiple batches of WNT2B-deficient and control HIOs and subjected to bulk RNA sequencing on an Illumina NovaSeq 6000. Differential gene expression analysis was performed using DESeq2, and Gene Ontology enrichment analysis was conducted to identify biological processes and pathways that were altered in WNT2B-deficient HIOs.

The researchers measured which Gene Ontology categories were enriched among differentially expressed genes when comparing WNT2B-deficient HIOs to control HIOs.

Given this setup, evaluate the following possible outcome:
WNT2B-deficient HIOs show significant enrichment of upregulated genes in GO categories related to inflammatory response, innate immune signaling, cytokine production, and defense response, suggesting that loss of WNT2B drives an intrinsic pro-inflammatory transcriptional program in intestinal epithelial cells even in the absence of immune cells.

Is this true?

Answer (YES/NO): NO